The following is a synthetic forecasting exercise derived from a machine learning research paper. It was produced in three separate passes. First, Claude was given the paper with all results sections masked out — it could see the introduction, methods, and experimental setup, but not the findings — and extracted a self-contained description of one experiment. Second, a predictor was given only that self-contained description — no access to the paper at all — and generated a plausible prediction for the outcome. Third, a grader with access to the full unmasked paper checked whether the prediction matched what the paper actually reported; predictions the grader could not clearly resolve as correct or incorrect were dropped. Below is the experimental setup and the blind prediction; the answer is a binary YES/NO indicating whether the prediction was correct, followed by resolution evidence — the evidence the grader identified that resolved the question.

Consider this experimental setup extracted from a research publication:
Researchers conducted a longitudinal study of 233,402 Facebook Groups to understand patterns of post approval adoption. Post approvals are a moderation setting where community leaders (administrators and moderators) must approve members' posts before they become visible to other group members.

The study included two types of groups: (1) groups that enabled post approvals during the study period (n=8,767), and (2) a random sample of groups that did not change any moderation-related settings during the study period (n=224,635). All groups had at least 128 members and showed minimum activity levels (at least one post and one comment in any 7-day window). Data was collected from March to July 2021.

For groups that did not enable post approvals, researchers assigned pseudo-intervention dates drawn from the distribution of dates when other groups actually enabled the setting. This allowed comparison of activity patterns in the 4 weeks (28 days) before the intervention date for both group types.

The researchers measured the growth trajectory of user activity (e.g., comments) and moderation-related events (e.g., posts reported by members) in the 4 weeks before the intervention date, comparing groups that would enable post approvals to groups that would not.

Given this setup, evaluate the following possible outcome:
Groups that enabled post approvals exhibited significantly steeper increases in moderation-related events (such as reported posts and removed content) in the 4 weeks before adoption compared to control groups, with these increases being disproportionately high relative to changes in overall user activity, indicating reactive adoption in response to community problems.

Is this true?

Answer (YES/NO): YES